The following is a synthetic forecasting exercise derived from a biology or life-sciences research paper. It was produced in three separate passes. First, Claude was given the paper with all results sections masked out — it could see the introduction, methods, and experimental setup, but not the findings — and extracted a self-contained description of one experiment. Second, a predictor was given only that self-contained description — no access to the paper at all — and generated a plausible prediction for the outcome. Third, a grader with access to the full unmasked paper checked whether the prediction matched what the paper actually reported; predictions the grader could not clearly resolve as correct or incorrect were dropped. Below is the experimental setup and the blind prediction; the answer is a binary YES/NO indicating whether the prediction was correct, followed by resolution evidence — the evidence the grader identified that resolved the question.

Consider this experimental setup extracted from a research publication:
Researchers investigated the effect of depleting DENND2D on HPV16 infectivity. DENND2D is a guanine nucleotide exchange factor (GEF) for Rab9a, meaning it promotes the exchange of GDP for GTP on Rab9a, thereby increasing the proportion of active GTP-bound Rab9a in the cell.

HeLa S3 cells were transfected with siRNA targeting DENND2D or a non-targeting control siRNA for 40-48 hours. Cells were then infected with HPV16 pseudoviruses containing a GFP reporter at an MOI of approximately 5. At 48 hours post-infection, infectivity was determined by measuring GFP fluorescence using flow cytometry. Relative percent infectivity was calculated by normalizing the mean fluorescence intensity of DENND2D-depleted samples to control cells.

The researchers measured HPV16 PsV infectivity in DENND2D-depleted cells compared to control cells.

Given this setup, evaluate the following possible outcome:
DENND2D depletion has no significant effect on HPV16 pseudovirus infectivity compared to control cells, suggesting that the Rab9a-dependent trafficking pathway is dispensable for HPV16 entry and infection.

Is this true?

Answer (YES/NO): NO